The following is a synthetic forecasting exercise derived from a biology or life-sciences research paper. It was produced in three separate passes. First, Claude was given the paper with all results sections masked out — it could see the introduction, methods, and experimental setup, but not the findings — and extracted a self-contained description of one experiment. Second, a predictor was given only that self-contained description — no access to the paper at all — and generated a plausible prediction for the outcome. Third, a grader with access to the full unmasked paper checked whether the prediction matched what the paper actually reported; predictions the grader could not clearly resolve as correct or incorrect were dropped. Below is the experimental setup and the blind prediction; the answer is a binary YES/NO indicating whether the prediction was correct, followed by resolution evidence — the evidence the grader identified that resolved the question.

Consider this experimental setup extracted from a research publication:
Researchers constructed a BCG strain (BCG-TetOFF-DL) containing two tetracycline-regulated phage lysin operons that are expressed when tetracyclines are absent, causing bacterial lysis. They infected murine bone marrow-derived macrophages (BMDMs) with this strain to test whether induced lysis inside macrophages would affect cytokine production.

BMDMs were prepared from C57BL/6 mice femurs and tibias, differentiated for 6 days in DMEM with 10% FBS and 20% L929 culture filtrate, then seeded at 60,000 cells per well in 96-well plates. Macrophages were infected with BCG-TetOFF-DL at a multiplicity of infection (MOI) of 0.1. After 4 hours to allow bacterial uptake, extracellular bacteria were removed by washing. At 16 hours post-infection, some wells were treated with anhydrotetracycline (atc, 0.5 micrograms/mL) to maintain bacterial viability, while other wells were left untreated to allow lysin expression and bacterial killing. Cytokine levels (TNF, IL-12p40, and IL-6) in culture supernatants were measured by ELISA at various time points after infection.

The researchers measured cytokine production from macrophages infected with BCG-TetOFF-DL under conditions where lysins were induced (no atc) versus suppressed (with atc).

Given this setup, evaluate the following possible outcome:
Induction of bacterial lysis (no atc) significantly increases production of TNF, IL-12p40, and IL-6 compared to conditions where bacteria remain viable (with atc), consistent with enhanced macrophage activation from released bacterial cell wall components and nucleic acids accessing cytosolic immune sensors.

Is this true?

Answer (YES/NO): YES